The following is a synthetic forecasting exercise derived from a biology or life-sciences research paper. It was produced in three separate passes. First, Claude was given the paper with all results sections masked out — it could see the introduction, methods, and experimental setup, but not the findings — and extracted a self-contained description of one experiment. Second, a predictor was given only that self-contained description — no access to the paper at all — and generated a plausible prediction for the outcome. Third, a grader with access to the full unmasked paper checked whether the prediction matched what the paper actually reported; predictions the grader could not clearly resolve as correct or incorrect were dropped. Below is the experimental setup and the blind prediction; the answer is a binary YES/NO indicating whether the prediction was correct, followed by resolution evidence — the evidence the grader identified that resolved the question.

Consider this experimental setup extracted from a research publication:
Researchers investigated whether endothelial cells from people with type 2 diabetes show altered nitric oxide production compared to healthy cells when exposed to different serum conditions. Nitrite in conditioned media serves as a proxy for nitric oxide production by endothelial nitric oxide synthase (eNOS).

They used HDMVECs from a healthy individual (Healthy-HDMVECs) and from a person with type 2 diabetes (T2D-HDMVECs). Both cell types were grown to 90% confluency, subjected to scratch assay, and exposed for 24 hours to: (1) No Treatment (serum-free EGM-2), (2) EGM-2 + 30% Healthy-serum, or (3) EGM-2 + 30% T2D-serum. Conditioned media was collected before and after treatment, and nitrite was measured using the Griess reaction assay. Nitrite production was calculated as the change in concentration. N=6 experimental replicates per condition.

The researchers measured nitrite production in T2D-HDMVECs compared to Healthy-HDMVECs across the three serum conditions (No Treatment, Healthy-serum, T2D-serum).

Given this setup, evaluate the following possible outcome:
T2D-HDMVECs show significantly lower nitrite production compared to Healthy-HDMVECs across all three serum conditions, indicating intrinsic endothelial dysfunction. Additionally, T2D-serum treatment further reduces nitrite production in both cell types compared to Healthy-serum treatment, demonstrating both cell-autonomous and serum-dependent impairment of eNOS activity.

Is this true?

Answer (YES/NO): NO